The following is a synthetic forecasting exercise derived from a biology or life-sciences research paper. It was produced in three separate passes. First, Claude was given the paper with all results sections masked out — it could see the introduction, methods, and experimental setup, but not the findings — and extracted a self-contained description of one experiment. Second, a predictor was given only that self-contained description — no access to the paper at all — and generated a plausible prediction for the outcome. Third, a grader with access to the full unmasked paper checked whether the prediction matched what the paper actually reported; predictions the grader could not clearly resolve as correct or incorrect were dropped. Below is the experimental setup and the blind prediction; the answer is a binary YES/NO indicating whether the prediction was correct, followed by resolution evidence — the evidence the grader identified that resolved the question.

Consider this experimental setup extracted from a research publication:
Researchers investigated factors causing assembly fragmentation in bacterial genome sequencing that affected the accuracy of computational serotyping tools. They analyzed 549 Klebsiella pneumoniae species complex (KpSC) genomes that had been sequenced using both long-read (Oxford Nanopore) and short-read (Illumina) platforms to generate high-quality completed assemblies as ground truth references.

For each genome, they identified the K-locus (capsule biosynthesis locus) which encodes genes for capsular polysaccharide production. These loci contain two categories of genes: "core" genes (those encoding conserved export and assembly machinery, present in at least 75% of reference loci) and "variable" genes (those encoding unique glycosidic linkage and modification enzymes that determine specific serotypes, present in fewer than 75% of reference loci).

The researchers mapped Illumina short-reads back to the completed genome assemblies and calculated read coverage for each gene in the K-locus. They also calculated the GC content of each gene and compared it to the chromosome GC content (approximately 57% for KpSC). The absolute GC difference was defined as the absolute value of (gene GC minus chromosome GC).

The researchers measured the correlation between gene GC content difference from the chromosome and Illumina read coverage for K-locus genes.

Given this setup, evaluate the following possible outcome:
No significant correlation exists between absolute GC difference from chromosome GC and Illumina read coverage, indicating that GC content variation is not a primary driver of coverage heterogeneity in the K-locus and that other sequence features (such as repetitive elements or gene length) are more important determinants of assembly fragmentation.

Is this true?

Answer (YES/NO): NO